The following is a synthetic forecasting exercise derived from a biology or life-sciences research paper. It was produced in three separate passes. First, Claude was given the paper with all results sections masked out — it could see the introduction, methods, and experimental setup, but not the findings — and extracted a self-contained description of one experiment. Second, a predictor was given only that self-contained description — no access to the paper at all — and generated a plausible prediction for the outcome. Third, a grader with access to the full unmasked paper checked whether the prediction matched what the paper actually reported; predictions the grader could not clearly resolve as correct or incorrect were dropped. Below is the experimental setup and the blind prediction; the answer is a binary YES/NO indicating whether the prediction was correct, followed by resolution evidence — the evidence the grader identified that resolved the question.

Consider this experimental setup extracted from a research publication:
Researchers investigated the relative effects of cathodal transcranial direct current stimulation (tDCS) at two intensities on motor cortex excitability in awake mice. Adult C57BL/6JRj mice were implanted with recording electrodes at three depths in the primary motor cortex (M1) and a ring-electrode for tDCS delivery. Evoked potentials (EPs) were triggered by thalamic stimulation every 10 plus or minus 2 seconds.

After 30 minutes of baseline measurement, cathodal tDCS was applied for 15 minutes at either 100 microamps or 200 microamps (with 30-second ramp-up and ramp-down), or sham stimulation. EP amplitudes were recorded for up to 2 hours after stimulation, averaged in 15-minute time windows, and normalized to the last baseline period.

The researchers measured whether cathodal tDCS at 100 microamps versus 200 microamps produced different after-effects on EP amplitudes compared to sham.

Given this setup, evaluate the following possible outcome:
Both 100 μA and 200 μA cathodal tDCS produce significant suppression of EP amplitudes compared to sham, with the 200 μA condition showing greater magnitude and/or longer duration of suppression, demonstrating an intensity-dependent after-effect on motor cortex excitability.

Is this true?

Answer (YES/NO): NO